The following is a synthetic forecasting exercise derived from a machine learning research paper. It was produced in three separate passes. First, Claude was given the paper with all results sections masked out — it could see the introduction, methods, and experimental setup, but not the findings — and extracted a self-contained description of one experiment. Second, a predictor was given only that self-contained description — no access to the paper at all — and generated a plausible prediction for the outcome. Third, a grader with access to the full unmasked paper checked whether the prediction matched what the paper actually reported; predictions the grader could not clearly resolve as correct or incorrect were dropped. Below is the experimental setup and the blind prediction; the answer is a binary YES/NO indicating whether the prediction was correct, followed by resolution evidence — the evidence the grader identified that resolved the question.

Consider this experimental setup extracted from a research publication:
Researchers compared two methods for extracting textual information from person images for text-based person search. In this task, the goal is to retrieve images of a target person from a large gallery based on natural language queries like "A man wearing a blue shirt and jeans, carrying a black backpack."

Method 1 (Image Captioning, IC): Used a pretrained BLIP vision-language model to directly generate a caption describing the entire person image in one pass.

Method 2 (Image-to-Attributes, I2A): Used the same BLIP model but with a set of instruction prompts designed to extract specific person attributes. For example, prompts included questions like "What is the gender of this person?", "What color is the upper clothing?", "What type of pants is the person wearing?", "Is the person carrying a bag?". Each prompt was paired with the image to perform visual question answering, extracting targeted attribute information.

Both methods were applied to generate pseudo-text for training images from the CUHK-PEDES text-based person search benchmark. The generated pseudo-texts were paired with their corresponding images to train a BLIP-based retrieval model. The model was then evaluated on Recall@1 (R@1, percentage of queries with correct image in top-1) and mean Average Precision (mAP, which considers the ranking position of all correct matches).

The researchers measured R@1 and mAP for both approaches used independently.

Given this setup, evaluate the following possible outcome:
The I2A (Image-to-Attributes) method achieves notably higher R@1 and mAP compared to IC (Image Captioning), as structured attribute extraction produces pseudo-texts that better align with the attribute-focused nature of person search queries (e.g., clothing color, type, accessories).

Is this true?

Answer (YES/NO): NO